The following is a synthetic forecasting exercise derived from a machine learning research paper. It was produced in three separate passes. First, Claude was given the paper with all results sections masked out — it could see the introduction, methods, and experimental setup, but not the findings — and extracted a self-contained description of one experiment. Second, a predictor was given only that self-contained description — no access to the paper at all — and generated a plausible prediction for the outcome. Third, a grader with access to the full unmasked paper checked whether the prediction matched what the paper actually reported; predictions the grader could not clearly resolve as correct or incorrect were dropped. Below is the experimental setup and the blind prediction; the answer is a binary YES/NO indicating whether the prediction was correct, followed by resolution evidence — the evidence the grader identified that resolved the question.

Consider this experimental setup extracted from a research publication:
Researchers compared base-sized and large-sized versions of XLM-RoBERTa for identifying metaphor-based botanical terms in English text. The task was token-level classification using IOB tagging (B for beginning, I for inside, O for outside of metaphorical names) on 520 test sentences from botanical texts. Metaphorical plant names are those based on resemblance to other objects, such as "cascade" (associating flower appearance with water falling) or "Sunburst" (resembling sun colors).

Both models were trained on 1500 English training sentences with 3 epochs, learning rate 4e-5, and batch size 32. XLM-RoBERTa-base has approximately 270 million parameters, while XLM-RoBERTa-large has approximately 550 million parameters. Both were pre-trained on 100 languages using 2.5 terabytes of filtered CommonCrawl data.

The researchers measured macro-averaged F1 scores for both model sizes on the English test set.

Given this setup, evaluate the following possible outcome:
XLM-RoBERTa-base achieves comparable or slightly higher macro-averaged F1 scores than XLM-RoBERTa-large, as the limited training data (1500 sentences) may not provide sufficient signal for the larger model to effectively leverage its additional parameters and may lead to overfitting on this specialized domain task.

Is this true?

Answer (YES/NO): NO